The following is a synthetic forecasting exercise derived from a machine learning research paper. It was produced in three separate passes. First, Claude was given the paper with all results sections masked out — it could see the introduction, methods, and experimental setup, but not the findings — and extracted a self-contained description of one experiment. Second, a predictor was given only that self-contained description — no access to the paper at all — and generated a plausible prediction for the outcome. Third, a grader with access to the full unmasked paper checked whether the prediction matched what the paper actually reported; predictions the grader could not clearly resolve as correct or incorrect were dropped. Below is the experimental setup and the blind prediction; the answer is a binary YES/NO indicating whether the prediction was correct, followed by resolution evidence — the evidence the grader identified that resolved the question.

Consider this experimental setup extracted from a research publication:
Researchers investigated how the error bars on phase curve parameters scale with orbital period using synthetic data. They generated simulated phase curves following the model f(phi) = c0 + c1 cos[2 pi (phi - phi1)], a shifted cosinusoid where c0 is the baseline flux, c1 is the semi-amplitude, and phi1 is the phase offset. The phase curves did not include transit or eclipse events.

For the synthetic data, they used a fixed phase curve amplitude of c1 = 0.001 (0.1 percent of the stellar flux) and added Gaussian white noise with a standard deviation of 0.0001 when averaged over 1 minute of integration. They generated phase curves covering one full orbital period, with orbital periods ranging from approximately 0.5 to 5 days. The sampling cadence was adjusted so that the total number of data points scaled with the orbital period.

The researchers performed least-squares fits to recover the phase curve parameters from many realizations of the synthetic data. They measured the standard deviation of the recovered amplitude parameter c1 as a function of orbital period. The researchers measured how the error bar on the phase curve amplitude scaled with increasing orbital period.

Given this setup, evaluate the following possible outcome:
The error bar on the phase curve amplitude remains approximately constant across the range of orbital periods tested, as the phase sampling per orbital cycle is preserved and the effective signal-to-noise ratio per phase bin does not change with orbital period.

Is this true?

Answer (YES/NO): NO